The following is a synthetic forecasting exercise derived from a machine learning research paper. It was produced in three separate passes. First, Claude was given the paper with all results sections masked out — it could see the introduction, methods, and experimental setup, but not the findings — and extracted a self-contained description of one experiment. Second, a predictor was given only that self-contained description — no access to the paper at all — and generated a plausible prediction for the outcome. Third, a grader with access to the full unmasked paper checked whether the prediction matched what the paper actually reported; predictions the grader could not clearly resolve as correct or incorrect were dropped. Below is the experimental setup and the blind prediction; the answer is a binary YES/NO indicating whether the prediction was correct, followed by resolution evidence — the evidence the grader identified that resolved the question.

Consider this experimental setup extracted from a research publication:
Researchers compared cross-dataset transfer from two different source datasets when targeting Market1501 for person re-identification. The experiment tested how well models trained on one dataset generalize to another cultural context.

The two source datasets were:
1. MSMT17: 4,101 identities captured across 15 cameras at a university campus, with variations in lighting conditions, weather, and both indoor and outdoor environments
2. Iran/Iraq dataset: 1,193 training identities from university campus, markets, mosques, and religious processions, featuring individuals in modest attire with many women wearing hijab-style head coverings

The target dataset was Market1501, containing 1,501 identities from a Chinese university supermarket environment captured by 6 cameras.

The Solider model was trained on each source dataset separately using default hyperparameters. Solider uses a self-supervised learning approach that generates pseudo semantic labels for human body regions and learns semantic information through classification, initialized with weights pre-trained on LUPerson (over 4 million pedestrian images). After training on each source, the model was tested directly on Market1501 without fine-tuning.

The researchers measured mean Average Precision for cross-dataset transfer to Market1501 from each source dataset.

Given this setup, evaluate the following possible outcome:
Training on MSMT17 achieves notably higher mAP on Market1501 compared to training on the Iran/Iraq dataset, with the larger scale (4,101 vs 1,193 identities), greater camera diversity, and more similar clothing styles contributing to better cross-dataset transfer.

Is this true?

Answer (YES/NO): YES